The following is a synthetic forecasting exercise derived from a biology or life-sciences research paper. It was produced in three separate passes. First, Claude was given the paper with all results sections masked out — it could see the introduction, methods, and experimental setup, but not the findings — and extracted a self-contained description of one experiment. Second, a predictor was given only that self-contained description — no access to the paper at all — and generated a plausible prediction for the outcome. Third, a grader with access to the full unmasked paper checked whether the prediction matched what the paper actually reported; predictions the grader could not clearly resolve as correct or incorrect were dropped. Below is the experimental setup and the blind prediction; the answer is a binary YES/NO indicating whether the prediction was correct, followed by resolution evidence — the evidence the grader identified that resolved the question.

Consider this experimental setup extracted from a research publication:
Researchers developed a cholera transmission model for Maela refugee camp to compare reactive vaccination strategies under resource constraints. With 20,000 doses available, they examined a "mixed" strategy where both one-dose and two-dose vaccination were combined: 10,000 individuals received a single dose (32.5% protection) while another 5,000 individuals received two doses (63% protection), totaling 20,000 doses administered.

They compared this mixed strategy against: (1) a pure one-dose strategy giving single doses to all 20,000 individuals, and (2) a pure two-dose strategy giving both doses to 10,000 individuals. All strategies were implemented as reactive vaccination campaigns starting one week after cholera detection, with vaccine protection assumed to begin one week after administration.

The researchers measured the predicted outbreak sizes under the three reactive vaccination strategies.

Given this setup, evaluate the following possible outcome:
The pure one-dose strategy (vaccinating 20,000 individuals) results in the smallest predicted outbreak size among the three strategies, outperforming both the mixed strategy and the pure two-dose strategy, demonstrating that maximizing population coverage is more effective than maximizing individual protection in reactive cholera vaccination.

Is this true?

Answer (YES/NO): NO